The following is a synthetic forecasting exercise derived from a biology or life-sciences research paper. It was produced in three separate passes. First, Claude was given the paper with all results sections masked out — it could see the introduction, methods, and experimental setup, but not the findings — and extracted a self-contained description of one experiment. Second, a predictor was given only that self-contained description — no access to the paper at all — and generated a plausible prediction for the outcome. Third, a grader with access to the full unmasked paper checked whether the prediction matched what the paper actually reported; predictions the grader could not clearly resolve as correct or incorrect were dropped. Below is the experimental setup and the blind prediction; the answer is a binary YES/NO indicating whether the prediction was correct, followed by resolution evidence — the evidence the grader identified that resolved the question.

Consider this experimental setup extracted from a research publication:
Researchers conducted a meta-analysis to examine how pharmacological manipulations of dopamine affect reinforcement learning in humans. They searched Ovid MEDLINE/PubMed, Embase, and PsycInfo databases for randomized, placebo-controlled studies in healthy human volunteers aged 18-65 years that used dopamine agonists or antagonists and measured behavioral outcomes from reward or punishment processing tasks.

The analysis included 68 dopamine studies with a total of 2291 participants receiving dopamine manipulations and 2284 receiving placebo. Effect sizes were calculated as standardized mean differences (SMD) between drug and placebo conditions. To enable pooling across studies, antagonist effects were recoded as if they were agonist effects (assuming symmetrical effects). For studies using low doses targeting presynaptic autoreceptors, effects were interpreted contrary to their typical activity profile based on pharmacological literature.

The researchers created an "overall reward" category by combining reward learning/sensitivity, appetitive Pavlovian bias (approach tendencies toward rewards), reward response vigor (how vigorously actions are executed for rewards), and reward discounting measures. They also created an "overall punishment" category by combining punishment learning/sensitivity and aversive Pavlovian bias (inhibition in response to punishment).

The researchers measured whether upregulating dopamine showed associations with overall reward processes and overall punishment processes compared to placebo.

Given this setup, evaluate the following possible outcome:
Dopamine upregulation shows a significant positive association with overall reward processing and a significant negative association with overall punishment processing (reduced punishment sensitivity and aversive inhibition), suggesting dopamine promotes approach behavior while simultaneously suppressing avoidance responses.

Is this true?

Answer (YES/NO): NO